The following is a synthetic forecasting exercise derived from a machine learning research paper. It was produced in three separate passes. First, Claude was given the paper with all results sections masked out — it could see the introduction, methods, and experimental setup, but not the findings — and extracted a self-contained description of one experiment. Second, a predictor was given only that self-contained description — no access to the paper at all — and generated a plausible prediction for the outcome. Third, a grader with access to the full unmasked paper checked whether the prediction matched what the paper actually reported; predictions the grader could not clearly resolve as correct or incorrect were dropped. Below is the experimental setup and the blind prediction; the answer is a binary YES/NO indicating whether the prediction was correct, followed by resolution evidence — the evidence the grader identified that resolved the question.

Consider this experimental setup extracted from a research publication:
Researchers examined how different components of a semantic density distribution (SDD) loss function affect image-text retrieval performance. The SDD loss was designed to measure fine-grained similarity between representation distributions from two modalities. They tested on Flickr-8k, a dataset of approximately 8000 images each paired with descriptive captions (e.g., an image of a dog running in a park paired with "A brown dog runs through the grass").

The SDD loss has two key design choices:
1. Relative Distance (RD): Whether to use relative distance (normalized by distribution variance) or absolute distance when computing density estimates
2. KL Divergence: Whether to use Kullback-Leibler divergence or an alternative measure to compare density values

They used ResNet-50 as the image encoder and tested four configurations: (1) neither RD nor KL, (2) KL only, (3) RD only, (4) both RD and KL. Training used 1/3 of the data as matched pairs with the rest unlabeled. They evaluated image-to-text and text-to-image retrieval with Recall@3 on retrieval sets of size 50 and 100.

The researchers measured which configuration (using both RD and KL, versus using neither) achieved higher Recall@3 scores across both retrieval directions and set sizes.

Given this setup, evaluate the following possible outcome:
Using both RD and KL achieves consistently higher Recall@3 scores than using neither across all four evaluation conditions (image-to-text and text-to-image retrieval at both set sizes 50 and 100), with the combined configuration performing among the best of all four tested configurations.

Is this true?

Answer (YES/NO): YES